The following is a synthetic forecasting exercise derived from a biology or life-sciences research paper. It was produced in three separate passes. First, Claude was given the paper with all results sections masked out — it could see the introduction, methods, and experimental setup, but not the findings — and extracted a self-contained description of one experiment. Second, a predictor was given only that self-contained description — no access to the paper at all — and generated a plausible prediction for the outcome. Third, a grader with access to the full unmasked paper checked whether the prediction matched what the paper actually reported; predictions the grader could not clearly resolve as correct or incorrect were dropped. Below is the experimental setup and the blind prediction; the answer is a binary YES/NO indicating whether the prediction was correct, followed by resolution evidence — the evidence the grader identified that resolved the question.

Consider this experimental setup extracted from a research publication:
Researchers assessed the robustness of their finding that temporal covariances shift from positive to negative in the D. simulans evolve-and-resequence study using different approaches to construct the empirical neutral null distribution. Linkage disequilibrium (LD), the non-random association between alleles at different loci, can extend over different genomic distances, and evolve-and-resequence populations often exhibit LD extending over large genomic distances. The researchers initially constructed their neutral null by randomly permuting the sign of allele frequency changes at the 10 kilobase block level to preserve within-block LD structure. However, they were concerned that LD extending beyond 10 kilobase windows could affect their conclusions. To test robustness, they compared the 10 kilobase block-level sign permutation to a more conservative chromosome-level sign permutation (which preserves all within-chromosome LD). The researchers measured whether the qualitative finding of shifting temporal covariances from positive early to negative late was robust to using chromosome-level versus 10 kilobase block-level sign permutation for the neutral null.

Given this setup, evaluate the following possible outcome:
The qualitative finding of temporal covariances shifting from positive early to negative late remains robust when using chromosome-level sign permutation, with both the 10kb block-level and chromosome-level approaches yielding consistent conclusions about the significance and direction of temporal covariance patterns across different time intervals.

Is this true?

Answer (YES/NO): YES